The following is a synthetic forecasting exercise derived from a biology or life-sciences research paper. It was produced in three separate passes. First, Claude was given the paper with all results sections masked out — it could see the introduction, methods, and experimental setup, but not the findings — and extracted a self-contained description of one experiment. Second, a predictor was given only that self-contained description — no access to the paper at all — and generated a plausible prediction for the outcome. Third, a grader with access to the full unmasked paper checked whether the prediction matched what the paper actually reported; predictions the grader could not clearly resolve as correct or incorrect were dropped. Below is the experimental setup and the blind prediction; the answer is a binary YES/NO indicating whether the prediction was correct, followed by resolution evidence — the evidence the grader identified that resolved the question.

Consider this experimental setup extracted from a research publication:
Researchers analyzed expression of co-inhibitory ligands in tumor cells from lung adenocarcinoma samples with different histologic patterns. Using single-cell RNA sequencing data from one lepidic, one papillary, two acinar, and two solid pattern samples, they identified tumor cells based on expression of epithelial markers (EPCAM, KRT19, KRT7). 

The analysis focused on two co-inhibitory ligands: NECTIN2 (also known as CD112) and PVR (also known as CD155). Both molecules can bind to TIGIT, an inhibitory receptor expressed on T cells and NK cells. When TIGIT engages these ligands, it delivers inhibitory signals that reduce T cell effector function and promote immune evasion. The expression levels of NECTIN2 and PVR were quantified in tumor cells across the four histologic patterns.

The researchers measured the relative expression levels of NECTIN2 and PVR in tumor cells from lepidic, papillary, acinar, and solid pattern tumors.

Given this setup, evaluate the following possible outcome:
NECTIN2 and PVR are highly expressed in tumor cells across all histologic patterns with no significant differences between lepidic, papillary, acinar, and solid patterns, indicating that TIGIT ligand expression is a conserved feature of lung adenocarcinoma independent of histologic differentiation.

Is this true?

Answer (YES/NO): NO